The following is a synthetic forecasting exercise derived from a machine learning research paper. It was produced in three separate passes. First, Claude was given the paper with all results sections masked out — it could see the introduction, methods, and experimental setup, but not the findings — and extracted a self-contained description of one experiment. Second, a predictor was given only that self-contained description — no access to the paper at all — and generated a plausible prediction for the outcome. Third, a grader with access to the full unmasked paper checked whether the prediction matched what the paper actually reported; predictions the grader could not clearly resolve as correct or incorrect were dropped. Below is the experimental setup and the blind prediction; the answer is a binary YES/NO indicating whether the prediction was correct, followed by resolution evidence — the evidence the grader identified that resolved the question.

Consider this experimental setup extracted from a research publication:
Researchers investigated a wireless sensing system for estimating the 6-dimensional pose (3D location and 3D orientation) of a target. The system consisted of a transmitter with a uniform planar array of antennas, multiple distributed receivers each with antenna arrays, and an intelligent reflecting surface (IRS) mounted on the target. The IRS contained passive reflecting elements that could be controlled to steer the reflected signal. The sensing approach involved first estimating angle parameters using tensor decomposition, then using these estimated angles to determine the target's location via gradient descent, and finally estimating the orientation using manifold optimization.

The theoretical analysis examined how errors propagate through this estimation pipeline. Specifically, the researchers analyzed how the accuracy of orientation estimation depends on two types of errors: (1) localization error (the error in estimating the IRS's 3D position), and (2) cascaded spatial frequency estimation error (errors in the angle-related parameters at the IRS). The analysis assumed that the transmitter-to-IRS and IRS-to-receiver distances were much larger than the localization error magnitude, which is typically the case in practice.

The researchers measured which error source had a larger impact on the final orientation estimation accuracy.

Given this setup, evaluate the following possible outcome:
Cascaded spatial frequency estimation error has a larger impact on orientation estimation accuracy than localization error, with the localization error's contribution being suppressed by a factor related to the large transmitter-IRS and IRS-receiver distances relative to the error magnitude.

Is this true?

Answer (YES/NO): YES